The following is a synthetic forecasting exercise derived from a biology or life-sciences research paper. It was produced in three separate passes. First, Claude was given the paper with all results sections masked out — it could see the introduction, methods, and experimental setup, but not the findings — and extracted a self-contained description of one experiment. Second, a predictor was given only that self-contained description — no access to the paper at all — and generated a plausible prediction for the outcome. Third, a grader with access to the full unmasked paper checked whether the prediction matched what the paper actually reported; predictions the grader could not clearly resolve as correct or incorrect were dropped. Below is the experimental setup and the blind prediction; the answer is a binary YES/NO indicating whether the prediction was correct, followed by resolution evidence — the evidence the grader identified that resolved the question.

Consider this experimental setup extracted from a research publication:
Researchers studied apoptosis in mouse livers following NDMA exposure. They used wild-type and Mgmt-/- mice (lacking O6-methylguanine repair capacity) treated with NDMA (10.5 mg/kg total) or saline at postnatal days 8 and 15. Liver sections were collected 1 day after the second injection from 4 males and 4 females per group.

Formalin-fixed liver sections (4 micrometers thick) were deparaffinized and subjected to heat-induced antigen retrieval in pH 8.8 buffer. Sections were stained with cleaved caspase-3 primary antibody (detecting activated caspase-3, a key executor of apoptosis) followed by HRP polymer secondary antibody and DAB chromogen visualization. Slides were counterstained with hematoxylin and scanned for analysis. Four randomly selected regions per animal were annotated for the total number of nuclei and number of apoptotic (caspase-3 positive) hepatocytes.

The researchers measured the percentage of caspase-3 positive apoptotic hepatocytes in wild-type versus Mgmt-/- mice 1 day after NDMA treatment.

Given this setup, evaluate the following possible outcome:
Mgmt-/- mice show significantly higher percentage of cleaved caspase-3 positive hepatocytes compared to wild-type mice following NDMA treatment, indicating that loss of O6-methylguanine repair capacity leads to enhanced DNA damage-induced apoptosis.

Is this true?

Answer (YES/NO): YES